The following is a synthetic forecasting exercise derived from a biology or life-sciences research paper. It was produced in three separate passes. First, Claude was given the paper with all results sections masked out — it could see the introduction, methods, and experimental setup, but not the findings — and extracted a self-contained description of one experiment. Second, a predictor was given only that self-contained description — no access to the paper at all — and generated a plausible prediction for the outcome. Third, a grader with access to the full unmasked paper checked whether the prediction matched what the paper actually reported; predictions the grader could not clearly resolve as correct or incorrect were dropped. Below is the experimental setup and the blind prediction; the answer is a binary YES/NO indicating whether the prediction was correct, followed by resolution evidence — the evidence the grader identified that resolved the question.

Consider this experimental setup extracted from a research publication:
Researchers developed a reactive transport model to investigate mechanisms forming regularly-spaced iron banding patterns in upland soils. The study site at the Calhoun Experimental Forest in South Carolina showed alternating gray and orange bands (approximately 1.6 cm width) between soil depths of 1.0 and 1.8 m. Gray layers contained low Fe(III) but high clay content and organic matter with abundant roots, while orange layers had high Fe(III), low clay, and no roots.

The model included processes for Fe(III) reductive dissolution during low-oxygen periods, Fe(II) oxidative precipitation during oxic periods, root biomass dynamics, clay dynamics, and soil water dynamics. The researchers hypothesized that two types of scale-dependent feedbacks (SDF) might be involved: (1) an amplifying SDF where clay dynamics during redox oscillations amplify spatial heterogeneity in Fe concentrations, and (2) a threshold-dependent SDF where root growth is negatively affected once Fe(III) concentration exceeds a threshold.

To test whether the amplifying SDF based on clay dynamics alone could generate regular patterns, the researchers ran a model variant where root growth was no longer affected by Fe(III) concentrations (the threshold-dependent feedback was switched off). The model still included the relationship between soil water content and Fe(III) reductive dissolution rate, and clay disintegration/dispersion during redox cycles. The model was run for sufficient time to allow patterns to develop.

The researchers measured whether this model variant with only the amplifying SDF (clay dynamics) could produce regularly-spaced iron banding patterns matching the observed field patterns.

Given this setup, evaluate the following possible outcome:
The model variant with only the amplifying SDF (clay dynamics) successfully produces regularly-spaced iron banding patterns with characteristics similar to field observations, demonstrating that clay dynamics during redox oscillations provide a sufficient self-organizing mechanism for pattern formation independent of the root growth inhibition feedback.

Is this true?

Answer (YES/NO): NO